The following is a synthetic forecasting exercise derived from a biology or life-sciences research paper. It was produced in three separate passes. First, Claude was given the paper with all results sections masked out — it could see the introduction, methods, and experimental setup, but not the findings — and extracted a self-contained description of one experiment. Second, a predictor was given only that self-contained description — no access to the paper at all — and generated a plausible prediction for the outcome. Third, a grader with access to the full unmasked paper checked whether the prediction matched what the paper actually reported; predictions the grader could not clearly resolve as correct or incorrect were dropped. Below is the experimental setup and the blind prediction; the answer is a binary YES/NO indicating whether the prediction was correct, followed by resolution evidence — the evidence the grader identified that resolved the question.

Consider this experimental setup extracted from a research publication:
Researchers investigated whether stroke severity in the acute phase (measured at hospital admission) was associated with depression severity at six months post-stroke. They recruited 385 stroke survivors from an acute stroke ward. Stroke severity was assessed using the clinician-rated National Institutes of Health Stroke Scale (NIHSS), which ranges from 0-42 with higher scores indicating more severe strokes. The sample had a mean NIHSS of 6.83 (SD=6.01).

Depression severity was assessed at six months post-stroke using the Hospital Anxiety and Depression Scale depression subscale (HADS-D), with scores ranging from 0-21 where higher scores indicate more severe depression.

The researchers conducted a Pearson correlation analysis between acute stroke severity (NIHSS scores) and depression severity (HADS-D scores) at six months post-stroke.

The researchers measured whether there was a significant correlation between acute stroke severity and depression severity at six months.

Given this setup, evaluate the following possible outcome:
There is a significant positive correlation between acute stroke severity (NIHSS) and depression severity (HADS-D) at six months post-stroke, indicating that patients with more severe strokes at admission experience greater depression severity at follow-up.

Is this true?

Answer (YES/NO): NO